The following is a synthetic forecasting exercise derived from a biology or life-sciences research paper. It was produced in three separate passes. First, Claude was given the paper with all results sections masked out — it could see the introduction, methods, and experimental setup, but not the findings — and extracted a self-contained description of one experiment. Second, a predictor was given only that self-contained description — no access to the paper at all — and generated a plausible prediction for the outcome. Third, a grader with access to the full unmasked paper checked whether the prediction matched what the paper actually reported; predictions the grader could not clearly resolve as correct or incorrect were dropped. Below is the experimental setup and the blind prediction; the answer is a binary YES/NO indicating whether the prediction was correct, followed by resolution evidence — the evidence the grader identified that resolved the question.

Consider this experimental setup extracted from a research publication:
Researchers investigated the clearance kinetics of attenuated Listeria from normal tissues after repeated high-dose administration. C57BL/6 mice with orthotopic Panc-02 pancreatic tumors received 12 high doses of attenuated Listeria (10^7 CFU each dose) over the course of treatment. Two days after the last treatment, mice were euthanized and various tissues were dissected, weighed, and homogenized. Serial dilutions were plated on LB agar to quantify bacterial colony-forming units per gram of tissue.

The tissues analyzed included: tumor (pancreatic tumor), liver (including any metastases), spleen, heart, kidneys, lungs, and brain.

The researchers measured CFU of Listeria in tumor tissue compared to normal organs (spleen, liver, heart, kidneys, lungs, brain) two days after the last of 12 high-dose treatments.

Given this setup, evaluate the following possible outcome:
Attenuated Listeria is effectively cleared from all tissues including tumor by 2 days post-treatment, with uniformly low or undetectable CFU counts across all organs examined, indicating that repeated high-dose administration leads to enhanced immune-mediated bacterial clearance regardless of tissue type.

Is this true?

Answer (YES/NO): NO